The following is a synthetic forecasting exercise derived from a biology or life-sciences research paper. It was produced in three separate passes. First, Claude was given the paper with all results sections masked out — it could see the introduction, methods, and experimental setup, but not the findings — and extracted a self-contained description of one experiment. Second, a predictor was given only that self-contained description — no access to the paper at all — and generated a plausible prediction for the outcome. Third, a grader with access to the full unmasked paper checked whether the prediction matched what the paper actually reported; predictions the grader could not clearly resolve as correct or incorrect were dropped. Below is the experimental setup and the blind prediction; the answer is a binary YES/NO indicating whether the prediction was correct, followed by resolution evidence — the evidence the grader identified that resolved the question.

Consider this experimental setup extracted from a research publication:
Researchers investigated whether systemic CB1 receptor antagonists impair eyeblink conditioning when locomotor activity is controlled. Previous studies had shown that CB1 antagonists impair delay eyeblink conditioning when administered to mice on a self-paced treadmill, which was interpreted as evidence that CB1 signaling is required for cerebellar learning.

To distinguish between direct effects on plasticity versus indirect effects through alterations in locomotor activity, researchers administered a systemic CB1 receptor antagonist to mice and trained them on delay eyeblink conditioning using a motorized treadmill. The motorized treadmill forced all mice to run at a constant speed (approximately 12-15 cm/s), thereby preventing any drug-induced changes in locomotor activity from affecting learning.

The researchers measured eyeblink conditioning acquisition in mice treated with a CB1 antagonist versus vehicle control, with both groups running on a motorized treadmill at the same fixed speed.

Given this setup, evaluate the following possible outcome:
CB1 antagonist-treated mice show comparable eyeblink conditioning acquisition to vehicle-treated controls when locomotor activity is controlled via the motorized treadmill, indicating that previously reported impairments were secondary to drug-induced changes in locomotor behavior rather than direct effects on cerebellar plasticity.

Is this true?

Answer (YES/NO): YES